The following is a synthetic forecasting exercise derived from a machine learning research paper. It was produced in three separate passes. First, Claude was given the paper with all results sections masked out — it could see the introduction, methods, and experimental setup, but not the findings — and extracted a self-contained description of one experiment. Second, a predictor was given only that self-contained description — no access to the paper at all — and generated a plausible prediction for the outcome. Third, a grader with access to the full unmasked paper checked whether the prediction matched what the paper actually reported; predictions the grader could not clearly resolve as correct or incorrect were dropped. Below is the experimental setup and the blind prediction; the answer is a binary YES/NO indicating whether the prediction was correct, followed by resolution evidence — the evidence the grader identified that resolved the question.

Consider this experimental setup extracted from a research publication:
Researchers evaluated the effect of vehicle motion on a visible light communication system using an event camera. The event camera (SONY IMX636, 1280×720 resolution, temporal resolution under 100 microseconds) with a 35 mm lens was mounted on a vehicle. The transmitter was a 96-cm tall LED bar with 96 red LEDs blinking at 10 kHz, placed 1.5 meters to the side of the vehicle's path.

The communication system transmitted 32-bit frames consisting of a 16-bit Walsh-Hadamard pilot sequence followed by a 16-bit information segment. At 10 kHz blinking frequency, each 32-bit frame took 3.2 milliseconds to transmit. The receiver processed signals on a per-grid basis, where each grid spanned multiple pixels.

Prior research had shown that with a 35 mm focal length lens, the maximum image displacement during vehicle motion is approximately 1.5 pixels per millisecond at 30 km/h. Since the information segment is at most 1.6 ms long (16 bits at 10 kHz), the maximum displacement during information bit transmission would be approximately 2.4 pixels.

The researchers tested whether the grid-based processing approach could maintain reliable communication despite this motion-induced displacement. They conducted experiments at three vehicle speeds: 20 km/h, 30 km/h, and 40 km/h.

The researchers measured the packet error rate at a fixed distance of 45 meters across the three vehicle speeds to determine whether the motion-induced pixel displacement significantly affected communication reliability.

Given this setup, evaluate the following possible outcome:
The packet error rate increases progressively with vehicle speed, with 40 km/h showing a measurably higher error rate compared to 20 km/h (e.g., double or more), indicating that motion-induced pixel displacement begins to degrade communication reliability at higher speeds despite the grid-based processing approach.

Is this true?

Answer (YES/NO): NO